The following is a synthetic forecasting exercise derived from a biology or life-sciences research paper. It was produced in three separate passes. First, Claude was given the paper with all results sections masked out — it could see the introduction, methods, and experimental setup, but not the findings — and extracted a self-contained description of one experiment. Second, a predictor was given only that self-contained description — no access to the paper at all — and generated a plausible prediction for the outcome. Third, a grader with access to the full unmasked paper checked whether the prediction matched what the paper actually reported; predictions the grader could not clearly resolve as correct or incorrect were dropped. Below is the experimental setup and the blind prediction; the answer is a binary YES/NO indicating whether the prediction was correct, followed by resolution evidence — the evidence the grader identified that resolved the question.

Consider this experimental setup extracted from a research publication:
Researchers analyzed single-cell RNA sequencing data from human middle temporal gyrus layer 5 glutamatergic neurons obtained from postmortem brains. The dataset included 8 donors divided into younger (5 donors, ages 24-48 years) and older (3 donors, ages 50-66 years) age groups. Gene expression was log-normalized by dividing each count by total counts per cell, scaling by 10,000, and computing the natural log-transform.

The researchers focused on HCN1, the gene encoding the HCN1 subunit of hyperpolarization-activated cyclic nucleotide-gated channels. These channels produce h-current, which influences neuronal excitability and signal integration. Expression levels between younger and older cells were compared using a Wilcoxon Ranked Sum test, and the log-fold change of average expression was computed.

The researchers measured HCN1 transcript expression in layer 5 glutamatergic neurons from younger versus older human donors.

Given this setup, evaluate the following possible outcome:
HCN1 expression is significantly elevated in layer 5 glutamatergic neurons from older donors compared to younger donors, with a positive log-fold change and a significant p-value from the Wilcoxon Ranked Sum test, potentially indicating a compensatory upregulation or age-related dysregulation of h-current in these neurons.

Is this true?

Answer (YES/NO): YES